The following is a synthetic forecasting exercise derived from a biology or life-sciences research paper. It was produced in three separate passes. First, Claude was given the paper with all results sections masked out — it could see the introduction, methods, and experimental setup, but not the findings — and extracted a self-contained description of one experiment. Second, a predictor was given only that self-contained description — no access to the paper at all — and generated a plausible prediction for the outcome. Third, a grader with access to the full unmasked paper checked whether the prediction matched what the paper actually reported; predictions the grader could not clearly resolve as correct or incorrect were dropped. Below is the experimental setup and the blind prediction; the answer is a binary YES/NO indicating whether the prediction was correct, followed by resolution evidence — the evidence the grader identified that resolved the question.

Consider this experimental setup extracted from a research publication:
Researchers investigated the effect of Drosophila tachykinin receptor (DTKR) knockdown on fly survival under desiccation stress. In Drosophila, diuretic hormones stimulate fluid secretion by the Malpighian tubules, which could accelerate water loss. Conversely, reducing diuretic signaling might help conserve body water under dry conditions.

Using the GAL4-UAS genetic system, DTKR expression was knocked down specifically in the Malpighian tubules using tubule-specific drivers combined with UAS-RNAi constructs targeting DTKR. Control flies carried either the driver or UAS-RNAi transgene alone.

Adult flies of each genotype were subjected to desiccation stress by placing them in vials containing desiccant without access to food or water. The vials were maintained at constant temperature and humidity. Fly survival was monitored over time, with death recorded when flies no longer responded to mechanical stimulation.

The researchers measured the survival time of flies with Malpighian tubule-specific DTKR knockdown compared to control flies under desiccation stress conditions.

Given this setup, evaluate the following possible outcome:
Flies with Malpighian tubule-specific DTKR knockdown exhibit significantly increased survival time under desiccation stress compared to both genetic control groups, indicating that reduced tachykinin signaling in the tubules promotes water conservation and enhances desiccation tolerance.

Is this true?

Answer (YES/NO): YES